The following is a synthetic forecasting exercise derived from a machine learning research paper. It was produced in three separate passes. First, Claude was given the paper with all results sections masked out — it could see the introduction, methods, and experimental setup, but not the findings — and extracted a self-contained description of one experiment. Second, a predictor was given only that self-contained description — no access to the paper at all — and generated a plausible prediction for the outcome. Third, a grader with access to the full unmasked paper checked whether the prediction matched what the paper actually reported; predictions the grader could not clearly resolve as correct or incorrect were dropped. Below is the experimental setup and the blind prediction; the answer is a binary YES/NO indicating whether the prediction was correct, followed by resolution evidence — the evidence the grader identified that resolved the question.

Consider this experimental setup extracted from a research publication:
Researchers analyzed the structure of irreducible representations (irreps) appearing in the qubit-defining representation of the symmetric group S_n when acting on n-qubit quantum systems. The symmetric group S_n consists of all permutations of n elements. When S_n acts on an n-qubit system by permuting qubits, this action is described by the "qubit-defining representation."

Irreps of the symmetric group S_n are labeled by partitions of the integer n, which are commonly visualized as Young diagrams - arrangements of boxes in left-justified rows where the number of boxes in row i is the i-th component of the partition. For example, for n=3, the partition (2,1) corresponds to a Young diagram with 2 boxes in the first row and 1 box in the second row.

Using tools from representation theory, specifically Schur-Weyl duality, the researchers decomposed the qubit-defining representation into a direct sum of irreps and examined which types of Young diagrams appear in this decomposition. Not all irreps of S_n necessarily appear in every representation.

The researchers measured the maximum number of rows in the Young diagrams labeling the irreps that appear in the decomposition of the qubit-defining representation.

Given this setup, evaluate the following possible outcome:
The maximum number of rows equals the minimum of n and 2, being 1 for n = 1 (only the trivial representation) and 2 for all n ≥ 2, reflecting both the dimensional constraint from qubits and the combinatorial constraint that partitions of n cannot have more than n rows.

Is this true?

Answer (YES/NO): YES